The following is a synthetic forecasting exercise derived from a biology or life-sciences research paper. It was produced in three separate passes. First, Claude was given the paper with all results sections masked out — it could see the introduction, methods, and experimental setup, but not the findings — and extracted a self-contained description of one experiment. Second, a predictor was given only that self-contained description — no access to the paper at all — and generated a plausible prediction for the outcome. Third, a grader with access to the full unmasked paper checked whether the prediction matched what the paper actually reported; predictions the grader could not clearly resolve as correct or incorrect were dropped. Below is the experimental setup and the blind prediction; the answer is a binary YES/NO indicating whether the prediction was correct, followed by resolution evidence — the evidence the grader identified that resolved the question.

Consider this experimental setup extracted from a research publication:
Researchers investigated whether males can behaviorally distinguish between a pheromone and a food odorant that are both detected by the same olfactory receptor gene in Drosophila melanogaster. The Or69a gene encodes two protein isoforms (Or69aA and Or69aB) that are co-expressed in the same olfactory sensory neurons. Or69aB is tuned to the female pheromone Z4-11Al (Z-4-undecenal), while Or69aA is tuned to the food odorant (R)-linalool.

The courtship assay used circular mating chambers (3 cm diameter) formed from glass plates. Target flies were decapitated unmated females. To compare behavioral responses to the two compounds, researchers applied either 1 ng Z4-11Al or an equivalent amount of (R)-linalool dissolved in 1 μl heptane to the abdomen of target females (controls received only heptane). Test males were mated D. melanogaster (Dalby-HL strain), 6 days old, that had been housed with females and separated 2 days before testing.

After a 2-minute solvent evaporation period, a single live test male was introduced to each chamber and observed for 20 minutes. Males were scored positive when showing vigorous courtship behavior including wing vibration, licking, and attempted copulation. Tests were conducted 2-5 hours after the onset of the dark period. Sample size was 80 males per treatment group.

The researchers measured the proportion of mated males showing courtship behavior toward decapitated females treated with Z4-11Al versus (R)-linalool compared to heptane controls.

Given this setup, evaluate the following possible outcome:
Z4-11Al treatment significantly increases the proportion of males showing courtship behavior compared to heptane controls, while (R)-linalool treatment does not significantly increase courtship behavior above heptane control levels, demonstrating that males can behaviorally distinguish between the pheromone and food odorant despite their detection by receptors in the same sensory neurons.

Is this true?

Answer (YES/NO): YES